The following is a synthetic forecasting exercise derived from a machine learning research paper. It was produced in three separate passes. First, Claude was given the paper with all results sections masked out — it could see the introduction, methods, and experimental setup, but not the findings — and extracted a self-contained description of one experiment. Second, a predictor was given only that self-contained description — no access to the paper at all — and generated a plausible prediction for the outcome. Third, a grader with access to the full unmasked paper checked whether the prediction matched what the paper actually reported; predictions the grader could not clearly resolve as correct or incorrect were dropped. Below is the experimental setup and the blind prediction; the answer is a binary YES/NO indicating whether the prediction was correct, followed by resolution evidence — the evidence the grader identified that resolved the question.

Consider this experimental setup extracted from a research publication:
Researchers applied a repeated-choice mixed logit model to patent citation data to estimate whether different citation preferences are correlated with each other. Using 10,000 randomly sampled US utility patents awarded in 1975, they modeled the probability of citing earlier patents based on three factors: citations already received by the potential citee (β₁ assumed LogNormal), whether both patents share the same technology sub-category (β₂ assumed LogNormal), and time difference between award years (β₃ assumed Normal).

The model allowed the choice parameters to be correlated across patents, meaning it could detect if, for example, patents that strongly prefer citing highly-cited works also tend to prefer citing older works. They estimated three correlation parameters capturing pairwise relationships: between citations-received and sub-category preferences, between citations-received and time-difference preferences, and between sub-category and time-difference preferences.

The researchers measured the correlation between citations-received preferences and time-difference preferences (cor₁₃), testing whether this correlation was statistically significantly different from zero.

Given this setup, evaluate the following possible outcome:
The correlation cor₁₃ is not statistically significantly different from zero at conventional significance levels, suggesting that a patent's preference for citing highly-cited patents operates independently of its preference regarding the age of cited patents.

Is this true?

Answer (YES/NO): NO